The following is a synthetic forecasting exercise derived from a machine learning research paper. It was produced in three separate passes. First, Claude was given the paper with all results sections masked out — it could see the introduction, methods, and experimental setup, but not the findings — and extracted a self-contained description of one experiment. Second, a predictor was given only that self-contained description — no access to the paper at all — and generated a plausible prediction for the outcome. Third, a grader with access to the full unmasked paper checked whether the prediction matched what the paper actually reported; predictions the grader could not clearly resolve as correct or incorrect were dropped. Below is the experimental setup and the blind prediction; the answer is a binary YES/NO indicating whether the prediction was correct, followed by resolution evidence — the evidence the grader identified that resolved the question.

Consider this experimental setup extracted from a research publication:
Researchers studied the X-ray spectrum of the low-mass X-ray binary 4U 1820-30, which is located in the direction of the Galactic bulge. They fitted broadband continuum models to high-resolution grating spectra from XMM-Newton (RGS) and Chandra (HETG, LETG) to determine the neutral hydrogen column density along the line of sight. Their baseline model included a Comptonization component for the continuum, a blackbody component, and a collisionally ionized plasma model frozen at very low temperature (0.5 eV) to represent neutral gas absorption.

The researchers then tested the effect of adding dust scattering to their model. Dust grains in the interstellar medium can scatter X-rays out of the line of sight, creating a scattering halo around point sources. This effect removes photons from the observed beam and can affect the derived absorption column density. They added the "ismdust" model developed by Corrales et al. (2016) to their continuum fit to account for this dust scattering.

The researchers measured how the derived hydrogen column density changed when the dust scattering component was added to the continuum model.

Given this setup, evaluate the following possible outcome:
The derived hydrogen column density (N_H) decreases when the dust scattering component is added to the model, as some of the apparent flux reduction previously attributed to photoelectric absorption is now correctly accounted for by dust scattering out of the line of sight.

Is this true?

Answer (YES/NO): YES